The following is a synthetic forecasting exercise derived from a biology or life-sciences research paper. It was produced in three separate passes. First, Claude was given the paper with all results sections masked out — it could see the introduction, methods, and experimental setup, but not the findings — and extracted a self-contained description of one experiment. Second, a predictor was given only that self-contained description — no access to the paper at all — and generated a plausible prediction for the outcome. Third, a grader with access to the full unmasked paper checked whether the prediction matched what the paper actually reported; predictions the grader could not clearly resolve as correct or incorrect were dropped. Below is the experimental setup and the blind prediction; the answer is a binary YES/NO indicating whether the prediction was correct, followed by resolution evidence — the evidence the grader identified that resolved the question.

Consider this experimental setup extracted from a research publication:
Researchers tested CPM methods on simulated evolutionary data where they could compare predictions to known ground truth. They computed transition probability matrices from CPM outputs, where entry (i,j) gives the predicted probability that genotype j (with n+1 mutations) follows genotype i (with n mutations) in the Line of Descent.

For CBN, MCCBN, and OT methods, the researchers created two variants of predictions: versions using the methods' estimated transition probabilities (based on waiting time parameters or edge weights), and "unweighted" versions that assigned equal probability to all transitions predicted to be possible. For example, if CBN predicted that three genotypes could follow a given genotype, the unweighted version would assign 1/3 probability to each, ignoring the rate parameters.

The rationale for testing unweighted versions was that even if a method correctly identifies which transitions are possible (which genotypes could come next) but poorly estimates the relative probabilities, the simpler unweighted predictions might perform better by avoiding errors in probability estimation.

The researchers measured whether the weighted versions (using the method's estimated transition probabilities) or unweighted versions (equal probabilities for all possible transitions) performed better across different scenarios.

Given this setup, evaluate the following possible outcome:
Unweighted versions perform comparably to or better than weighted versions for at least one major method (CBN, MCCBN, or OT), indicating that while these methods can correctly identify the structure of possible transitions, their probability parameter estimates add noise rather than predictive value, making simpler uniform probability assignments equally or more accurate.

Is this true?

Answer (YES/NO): NO